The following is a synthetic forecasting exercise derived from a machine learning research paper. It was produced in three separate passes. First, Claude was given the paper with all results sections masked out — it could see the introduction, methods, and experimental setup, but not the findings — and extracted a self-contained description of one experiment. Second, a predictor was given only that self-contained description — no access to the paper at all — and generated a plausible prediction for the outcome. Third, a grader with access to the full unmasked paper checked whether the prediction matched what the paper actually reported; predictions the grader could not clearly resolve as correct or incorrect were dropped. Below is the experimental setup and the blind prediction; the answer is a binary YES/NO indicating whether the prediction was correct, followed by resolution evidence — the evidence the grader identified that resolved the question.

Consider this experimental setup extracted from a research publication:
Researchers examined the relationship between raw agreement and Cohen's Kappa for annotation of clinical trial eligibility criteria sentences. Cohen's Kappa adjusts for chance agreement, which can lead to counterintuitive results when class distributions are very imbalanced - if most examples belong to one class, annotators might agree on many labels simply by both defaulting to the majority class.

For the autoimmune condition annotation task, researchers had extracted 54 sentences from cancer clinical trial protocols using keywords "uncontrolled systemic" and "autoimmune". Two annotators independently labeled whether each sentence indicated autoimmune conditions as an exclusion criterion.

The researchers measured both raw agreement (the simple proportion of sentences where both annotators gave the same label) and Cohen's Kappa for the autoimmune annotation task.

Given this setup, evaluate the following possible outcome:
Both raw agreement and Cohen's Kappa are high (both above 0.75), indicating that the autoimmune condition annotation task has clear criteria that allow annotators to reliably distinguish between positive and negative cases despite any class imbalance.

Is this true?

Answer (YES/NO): NO